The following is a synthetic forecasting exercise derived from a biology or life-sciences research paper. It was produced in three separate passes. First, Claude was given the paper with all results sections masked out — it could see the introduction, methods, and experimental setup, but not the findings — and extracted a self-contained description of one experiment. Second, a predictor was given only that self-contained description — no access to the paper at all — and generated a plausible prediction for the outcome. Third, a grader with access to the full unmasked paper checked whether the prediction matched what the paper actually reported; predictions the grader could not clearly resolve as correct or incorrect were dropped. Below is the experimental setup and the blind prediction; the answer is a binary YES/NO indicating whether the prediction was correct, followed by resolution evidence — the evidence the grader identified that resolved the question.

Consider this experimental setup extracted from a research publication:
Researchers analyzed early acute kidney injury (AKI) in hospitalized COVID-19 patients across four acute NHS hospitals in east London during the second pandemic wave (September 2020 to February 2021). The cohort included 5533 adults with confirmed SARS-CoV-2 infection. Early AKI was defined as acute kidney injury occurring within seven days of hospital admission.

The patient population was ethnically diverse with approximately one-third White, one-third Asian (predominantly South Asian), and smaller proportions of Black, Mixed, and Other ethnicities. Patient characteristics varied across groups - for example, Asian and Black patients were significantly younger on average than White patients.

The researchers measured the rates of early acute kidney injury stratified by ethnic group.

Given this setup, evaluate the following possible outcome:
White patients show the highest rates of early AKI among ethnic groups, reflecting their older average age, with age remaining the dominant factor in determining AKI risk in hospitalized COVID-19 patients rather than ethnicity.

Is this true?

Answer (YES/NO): NO